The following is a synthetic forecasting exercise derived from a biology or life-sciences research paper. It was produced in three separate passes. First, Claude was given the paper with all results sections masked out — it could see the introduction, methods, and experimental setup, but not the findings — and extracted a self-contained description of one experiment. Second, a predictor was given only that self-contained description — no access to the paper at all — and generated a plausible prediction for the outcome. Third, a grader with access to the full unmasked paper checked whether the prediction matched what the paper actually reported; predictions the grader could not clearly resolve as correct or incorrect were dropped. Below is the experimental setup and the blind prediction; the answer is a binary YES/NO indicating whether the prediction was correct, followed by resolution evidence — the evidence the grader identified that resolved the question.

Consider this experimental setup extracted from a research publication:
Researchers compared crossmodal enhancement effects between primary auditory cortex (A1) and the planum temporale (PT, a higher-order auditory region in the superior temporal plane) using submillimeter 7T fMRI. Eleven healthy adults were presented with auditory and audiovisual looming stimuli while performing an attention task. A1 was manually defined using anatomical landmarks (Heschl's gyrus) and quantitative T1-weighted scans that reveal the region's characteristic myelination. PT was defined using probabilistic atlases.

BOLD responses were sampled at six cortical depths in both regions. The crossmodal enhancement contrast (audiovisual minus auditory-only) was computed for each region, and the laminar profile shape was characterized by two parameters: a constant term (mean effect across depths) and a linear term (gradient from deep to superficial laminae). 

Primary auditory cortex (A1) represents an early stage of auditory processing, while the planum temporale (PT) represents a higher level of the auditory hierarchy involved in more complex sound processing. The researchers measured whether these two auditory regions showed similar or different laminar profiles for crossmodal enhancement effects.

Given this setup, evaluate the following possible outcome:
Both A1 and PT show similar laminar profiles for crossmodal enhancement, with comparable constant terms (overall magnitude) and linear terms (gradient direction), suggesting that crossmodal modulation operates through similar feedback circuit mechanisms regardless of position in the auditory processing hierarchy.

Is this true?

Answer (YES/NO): NO